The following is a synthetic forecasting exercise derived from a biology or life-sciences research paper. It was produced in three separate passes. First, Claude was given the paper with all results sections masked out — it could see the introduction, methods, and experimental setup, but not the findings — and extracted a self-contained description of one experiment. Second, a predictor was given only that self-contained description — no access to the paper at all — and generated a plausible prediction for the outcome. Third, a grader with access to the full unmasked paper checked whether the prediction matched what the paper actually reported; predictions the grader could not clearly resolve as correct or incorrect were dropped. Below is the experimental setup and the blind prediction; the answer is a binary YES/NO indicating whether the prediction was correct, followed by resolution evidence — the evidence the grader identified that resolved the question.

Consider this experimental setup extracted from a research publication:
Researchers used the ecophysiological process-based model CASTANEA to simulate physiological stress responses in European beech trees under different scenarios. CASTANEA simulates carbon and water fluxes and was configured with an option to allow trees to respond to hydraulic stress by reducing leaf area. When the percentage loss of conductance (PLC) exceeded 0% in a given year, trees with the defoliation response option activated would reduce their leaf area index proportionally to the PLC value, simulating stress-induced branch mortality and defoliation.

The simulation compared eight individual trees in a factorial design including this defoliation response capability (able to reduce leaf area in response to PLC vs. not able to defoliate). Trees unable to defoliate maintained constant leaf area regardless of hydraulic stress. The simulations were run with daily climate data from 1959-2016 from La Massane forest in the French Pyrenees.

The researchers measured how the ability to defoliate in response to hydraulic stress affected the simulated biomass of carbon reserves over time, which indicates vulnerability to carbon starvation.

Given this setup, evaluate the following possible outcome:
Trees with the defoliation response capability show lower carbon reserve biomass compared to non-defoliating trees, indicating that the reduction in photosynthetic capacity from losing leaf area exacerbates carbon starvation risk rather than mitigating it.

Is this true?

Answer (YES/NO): YES